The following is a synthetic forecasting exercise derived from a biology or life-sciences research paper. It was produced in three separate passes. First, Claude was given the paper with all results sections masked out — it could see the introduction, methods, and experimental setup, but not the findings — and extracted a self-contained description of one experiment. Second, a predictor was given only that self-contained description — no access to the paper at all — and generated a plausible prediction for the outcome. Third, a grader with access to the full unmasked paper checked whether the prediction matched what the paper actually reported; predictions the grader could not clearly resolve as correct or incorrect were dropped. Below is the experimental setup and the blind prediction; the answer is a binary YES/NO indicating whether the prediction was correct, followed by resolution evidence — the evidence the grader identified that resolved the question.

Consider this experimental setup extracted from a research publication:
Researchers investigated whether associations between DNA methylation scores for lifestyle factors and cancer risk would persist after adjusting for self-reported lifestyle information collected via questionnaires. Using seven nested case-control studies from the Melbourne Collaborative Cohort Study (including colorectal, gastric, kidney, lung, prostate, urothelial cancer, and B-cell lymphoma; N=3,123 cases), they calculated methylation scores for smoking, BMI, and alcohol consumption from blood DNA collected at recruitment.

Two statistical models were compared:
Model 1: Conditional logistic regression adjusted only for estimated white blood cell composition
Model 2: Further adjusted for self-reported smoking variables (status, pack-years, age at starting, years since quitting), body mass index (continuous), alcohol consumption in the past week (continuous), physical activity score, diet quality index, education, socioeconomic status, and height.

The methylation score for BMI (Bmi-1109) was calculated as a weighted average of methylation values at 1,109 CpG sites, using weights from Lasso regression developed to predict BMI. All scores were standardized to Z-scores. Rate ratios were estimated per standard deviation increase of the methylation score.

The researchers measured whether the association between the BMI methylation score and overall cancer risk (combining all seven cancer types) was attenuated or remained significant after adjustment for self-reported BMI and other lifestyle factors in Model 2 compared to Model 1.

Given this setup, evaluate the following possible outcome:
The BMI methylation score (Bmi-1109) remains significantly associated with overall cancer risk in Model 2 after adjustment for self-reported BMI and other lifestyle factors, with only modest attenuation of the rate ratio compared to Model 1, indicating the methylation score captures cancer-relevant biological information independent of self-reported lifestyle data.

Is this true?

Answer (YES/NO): NO